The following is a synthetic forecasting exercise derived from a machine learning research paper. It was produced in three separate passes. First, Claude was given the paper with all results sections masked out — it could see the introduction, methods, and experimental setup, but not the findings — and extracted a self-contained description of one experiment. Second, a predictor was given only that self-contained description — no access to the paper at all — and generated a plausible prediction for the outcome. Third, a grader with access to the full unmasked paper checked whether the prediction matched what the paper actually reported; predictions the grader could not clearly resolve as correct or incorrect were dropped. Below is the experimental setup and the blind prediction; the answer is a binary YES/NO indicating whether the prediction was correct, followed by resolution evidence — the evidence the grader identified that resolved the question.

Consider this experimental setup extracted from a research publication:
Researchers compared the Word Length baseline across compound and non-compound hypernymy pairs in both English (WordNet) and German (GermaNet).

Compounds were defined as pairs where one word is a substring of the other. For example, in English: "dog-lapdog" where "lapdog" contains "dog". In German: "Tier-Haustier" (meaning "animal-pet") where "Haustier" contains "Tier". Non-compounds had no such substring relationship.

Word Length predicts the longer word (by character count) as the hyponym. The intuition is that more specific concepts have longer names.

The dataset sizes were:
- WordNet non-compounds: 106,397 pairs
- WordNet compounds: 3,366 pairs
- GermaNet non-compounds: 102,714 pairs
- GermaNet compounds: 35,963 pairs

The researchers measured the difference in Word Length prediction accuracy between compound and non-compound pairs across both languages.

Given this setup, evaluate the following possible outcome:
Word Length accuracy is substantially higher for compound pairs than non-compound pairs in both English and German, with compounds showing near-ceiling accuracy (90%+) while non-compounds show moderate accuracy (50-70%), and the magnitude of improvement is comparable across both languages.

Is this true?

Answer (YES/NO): NO